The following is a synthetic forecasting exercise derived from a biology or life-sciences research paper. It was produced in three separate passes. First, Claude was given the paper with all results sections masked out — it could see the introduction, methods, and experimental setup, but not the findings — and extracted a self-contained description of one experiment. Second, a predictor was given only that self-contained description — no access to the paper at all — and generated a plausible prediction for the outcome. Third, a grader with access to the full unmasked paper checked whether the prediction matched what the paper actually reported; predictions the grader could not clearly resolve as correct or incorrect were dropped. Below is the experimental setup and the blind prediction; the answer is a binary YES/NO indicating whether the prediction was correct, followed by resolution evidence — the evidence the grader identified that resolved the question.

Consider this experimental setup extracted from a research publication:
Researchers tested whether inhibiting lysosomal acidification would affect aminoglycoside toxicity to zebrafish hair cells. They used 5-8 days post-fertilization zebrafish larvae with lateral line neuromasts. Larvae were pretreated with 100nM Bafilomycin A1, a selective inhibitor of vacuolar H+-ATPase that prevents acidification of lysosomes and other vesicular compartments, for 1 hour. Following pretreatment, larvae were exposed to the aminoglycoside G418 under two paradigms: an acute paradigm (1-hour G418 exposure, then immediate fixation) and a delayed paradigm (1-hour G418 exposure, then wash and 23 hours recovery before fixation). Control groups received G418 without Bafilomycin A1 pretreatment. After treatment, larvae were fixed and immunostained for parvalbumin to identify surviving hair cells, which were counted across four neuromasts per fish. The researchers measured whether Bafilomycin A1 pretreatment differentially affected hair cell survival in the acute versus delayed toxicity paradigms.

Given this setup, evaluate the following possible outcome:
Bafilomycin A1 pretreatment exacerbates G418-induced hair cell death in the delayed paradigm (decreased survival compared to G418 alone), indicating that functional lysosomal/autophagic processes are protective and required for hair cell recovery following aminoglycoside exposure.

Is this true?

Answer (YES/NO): NO